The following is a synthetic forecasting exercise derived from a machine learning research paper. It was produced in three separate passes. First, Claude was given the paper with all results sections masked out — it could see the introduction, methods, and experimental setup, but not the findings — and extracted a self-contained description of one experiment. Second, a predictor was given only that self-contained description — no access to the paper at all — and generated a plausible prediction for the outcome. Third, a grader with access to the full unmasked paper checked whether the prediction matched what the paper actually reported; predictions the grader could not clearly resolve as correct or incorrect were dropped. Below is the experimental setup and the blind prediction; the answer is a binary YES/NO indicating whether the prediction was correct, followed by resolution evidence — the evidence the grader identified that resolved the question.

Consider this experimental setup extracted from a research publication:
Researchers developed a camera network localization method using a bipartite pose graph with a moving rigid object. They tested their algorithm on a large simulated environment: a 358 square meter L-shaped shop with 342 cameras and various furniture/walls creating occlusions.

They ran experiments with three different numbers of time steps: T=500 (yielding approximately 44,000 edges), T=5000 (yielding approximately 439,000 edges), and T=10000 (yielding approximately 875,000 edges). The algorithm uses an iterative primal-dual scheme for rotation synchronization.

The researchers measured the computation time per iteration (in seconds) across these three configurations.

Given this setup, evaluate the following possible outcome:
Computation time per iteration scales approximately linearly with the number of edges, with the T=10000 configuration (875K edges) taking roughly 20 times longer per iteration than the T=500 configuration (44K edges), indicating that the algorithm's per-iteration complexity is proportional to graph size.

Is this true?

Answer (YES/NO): NO